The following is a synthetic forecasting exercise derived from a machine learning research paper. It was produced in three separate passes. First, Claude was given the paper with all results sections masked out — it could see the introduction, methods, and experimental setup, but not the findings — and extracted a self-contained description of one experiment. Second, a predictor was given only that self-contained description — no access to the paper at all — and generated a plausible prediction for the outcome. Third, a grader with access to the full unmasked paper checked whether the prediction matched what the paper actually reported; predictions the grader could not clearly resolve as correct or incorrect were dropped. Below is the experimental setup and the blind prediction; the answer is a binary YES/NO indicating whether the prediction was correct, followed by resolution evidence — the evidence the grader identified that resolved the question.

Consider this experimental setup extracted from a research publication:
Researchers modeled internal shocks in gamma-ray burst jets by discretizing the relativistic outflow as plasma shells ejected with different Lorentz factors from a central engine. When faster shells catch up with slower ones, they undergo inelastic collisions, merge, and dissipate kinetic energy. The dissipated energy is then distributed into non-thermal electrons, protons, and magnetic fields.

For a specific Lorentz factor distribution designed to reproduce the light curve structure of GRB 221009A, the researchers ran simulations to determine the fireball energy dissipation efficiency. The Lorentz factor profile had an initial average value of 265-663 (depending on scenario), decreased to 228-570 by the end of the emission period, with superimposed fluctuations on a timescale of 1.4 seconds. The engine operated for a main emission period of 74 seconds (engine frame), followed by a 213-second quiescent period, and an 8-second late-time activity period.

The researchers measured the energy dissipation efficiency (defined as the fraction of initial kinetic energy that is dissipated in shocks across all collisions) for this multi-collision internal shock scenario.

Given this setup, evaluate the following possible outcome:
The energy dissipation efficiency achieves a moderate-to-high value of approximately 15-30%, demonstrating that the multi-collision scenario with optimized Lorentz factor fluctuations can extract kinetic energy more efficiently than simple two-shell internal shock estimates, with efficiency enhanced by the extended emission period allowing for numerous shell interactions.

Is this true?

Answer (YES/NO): NO